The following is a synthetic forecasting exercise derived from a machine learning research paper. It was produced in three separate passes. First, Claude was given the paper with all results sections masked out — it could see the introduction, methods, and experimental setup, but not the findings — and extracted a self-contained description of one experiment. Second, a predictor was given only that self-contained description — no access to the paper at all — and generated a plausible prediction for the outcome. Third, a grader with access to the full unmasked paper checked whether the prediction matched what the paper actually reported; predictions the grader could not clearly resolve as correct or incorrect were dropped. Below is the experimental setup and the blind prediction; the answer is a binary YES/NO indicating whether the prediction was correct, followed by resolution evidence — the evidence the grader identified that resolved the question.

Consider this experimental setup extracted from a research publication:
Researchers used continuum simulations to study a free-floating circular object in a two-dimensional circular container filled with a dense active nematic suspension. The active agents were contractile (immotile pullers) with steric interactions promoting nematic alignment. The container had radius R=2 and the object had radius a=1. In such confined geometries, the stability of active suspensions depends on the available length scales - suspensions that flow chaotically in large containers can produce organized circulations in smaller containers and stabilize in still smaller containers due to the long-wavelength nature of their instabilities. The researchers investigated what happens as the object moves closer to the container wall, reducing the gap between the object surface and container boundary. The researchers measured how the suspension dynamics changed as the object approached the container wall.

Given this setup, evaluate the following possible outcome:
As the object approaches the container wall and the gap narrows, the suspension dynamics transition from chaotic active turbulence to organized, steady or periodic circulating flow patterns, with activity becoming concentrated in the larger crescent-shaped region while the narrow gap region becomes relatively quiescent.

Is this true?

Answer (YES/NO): YES